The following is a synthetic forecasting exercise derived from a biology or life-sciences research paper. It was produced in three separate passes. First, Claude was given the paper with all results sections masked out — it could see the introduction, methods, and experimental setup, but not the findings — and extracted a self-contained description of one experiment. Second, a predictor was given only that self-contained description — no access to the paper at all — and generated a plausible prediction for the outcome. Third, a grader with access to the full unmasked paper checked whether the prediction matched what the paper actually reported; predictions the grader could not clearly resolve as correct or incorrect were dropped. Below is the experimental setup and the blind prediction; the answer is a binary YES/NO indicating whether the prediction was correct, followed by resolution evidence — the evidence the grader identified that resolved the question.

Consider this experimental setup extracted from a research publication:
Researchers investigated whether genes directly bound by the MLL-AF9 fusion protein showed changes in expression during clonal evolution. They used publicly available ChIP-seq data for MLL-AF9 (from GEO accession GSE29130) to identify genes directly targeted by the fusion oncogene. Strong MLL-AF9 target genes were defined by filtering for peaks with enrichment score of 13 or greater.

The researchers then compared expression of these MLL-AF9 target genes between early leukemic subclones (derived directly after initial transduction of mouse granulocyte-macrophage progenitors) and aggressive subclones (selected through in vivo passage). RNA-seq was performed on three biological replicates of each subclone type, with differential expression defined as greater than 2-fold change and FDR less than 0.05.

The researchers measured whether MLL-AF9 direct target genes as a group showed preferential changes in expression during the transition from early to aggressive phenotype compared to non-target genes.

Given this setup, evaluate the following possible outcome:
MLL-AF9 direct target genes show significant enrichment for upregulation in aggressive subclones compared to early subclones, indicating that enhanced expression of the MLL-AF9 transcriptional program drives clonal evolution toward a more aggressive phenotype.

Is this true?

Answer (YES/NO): NO